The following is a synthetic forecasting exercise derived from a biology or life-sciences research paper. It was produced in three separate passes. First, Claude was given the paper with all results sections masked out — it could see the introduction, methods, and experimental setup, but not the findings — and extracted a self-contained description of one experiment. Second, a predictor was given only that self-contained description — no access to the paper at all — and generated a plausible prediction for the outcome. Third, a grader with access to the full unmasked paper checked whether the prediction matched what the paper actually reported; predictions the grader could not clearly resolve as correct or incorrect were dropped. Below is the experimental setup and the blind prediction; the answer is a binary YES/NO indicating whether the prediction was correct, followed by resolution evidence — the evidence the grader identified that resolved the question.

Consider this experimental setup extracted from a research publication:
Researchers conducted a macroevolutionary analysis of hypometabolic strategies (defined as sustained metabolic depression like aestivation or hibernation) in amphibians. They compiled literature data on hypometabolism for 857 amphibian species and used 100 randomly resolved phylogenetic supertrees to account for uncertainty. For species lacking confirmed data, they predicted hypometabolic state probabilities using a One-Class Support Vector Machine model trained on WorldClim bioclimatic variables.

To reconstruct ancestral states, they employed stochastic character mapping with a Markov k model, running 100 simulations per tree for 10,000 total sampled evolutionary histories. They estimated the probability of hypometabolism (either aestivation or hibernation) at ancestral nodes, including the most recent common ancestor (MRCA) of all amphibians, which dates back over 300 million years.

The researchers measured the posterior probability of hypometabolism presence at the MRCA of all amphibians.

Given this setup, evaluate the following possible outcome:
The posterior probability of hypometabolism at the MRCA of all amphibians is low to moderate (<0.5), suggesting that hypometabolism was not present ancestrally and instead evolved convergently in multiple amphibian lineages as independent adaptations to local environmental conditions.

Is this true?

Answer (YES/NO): NO